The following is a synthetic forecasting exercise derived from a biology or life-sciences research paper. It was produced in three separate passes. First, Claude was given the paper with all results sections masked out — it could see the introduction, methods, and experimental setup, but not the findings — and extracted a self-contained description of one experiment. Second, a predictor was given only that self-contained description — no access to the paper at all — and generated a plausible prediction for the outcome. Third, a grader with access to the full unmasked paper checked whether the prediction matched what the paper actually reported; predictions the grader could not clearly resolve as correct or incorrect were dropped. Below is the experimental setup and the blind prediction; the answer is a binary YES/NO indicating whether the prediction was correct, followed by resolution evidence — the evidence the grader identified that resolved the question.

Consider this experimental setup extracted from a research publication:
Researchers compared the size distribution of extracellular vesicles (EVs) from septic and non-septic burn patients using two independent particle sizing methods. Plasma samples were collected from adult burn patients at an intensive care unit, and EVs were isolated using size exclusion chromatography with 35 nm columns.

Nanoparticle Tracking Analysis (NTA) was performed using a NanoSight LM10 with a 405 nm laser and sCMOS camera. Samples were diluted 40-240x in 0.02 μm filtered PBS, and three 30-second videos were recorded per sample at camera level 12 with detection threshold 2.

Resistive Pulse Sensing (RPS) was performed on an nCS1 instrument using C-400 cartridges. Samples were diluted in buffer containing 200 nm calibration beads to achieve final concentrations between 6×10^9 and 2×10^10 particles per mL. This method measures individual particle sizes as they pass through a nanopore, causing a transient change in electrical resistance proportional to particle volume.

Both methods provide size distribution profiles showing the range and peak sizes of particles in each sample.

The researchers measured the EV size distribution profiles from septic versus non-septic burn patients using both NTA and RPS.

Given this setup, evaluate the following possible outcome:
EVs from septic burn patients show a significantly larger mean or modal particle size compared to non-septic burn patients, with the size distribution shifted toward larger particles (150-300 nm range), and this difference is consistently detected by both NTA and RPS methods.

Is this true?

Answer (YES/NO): NO